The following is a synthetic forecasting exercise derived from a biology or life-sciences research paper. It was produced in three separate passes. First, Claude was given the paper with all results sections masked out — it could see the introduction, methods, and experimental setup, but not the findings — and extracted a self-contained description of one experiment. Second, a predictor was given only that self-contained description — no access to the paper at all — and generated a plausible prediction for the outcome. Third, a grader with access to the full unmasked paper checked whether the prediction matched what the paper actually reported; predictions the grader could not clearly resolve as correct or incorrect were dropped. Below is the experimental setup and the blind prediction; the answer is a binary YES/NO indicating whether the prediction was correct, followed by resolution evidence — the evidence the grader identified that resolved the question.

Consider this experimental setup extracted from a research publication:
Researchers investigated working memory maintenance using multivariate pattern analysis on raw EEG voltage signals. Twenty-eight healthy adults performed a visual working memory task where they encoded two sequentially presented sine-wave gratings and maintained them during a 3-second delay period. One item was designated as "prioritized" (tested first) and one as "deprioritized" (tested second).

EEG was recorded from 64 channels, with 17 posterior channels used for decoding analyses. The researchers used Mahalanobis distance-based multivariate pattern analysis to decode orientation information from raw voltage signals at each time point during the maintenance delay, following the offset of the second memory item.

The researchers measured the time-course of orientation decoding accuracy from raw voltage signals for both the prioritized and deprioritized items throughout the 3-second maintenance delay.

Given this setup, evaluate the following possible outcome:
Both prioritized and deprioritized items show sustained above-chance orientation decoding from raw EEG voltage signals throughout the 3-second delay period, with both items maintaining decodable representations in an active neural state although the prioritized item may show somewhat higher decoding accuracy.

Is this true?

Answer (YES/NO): NO